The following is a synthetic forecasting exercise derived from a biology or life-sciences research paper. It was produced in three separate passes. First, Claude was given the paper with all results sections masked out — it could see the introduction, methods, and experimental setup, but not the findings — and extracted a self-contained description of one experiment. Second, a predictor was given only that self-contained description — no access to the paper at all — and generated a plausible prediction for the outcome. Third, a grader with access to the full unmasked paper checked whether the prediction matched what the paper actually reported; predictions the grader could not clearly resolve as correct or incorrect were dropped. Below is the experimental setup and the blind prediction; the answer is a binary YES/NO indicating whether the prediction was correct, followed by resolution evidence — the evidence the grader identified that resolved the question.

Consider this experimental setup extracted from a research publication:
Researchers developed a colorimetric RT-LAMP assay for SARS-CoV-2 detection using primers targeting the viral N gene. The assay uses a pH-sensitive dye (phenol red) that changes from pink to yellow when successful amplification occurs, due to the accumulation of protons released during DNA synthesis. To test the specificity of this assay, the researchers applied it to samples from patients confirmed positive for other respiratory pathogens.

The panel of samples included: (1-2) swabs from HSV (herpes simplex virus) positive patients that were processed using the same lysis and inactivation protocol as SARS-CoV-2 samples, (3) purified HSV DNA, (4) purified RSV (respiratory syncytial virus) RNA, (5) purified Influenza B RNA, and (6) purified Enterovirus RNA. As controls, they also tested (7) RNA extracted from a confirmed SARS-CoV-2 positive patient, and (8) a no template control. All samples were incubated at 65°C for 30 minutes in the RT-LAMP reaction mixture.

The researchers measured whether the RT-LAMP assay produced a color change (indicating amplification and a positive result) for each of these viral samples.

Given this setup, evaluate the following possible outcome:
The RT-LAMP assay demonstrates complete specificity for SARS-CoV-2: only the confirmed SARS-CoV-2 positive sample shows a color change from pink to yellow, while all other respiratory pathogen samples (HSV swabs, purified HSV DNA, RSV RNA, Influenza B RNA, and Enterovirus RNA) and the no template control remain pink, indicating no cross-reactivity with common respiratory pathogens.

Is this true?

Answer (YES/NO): YES